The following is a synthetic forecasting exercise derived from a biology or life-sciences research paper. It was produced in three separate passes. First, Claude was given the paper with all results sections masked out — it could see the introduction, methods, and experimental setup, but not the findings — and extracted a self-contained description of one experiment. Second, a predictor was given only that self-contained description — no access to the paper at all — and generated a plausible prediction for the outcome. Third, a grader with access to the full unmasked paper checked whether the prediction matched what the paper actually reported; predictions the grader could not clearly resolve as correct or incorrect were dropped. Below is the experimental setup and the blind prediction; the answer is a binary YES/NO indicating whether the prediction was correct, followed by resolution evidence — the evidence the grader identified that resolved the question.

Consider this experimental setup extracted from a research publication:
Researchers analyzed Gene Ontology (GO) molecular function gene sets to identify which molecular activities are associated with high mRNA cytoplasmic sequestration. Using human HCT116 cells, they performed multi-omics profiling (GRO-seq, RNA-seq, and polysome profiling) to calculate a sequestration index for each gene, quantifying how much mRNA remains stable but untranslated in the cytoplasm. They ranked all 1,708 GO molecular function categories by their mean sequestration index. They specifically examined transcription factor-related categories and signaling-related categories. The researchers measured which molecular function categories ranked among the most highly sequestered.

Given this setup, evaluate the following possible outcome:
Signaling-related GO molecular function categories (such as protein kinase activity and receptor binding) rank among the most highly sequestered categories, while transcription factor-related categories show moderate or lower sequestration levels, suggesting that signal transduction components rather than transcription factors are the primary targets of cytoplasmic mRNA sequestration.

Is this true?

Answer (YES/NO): NO